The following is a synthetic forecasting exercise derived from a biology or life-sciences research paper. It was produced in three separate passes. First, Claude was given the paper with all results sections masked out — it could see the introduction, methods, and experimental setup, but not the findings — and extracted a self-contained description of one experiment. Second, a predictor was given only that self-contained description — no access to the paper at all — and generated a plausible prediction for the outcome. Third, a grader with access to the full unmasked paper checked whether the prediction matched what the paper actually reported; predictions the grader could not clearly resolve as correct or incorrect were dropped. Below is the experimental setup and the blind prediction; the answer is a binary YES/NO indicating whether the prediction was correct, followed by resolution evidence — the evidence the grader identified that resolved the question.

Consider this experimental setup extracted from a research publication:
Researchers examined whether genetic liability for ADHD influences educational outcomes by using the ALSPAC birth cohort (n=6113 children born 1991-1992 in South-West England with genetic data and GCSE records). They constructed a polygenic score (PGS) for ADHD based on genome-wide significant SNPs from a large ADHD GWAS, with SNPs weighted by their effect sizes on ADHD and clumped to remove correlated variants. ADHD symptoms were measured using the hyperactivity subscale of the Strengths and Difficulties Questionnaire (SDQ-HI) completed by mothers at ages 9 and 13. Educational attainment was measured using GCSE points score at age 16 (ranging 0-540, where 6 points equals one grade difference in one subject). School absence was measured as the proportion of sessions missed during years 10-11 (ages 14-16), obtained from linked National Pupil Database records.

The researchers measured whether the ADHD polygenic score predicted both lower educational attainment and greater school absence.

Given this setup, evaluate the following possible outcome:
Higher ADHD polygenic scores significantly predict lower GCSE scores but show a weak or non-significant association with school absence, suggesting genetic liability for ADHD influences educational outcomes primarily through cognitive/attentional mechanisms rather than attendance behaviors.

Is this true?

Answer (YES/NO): YES